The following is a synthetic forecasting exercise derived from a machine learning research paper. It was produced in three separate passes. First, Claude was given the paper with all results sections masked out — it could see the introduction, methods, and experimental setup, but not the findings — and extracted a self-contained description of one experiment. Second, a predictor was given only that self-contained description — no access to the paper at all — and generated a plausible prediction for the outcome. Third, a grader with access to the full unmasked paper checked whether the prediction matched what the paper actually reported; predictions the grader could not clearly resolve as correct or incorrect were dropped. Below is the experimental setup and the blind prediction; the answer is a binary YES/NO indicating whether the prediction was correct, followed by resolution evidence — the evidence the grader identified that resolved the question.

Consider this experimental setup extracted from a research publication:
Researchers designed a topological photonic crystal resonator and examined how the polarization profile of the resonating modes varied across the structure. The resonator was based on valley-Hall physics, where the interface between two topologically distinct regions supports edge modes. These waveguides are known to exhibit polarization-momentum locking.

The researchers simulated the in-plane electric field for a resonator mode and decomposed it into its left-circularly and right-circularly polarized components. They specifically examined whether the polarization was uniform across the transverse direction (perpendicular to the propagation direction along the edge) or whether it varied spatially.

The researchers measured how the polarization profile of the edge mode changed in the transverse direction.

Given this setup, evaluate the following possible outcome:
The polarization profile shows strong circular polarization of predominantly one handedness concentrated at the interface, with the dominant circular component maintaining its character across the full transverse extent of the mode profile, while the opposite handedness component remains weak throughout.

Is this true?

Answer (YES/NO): NO